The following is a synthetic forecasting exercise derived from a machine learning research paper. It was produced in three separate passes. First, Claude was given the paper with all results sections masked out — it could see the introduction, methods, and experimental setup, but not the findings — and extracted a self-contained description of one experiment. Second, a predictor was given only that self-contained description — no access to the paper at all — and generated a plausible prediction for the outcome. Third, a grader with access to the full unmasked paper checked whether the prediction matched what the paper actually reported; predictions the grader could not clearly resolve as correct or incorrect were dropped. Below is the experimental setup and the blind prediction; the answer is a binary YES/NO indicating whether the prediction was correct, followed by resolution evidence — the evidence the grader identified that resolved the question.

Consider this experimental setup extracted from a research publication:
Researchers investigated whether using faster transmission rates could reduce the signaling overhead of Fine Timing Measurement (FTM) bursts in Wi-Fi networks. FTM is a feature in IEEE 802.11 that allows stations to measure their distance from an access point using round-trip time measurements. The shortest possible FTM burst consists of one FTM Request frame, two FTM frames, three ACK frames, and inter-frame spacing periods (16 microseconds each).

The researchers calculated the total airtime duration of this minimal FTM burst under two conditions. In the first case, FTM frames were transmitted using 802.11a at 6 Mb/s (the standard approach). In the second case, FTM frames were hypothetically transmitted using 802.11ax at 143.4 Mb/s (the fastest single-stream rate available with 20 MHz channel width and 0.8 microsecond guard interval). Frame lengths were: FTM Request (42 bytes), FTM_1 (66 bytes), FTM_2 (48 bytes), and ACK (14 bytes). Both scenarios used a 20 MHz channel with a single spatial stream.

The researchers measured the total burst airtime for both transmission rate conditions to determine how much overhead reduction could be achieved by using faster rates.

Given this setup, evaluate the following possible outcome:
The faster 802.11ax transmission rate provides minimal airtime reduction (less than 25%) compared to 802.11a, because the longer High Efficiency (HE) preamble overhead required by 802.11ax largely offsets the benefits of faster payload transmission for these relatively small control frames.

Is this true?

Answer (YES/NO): NO